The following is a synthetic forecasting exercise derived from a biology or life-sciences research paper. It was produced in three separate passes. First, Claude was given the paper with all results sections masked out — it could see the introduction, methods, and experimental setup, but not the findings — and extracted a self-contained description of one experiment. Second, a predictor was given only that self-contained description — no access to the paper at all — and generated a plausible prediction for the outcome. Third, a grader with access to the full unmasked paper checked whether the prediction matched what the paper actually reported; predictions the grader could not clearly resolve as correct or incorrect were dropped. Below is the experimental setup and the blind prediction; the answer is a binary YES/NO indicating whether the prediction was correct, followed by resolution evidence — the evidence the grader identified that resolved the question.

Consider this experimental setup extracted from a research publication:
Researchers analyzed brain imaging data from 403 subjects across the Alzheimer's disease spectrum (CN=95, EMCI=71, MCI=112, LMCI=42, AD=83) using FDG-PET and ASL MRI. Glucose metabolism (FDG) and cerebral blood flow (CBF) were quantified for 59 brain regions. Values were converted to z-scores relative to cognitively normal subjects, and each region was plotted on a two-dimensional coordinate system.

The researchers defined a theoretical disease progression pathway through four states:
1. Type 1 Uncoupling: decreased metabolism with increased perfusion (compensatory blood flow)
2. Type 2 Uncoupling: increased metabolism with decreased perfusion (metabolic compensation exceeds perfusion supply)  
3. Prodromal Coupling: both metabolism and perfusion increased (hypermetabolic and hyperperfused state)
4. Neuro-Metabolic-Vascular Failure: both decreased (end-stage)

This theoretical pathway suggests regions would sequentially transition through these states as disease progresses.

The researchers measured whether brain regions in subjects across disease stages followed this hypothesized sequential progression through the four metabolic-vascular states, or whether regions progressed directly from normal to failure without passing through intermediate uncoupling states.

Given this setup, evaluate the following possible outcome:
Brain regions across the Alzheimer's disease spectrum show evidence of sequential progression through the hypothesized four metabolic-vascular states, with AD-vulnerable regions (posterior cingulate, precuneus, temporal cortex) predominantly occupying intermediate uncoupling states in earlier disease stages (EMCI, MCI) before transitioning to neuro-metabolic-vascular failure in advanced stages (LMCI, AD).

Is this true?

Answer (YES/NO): YES